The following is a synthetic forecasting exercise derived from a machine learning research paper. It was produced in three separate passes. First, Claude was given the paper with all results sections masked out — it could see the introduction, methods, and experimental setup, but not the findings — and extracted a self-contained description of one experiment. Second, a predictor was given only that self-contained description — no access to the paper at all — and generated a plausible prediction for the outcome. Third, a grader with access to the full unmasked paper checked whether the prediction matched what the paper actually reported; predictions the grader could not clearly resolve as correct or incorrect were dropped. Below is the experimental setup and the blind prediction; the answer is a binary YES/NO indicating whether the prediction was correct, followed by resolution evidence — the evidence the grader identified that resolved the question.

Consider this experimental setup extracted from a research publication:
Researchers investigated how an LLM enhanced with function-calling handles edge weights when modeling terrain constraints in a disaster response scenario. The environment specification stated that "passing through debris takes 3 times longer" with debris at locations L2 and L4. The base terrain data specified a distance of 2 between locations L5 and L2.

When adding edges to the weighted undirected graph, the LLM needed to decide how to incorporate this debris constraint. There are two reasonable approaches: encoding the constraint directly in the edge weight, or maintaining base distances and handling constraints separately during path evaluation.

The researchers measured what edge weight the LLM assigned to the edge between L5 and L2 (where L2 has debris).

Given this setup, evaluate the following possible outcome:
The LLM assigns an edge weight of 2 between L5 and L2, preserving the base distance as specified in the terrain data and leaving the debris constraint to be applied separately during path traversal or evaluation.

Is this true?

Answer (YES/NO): NO